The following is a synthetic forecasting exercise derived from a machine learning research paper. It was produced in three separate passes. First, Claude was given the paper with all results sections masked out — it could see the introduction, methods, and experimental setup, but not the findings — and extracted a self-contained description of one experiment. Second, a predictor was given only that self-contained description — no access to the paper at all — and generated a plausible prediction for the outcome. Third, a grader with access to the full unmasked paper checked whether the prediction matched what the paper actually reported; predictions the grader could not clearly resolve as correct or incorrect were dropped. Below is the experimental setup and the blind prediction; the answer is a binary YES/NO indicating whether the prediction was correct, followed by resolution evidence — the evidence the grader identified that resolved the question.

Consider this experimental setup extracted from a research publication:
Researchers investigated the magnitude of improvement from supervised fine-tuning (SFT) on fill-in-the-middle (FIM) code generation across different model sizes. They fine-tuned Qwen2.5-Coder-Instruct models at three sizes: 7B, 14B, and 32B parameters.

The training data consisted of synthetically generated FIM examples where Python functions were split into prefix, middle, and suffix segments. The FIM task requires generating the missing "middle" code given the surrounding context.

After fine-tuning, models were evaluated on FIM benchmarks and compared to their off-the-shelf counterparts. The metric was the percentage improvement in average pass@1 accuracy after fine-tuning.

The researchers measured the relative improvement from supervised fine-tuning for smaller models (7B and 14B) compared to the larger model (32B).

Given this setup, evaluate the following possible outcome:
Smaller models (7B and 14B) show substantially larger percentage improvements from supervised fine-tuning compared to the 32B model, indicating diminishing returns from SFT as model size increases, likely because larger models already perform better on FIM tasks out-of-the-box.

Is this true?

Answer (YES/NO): YES